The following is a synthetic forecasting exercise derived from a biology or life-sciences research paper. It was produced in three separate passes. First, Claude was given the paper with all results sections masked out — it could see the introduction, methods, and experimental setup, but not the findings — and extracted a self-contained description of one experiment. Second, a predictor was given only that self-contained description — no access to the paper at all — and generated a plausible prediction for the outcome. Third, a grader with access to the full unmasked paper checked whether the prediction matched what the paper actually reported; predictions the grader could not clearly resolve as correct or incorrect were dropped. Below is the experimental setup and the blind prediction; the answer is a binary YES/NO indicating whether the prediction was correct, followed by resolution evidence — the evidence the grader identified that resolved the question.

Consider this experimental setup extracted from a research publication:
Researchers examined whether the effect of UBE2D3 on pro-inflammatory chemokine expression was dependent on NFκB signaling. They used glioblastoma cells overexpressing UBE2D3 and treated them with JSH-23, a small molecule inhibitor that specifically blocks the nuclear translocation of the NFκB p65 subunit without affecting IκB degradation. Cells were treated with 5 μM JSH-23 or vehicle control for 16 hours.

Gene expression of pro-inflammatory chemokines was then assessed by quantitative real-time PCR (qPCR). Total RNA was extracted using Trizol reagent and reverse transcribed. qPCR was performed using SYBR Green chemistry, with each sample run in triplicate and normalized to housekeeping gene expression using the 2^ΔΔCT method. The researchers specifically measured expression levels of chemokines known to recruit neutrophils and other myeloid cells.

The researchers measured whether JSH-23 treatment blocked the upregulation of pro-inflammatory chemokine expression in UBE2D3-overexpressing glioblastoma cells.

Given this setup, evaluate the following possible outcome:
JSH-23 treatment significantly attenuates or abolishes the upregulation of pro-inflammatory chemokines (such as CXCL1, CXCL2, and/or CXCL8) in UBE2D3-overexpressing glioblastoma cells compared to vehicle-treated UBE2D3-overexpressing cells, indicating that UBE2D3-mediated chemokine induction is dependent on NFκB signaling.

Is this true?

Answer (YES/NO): YES